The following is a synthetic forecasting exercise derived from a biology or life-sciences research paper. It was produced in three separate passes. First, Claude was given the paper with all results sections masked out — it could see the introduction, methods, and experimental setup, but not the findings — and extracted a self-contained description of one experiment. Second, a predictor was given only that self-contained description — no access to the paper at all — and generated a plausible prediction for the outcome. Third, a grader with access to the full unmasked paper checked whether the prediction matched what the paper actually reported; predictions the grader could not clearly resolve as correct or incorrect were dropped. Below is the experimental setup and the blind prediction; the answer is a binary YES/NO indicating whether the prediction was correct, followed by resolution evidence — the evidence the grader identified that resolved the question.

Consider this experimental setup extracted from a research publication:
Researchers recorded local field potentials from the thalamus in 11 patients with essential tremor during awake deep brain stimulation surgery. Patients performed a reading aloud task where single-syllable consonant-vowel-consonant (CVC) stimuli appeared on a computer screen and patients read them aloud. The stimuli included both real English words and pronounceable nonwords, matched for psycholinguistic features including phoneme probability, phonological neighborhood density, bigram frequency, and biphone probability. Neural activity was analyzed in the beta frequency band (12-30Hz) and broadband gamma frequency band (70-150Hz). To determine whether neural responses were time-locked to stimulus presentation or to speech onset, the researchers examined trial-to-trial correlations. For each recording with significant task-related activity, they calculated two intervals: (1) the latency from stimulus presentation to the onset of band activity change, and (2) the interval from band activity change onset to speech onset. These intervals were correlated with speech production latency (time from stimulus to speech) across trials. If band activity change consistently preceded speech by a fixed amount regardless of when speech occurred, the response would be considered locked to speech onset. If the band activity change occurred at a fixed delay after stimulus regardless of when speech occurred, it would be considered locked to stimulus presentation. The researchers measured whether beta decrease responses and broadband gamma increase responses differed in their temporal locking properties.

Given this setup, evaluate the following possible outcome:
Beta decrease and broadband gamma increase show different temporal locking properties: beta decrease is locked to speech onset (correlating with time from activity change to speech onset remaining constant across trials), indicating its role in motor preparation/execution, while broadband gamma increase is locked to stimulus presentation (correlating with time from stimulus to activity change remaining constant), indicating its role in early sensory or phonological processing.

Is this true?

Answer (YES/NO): NO